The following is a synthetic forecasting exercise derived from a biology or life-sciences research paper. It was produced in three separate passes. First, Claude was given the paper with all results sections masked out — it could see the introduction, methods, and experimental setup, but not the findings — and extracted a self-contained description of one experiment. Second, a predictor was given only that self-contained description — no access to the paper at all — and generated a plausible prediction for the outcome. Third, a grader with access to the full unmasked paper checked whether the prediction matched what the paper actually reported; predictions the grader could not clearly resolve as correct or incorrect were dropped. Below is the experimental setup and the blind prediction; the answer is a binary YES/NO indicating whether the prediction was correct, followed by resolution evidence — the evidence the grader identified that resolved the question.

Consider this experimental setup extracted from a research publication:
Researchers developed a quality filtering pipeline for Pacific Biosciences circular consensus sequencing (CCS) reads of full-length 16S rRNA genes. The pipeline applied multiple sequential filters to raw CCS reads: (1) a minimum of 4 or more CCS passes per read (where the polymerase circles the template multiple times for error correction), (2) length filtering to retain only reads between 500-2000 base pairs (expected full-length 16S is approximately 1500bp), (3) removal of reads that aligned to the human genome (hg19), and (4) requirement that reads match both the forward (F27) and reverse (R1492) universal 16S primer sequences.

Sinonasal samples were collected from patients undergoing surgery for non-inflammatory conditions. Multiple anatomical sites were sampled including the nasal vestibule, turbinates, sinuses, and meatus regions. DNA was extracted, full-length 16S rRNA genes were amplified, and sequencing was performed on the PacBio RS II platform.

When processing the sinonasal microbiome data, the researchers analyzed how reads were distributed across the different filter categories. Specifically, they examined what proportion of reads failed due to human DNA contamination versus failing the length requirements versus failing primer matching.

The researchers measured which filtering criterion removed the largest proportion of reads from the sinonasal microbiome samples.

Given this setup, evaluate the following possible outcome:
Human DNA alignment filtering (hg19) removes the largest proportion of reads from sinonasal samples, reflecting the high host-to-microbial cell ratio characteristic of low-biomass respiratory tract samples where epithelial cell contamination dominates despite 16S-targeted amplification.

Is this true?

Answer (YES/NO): NO